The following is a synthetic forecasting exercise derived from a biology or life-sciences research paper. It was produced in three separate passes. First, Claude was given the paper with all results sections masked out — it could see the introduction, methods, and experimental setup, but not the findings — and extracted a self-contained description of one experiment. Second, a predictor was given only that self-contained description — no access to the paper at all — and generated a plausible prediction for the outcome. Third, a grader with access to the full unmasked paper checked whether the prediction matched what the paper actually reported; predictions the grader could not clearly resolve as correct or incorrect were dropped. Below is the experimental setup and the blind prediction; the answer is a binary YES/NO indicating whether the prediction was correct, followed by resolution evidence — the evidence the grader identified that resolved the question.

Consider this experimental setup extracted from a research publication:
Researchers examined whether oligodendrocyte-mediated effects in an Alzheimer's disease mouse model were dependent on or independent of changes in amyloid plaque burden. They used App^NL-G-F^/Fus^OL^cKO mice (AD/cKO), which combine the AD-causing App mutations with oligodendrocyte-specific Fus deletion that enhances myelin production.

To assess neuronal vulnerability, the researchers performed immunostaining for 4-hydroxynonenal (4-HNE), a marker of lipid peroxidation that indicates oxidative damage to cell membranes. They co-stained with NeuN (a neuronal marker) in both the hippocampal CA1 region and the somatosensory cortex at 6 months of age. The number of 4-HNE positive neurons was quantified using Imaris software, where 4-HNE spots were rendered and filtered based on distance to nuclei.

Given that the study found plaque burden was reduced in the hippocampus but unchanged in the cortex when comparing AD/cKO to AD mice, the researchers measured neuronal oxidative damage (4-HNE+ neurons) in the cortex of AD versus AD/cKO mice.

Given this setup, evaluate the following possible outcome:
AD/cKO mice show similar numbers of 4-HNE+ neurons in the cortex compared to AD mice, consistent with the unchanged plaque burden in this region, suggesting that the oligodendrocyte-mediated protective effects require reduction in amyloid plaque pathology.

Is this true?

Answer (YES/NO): NO